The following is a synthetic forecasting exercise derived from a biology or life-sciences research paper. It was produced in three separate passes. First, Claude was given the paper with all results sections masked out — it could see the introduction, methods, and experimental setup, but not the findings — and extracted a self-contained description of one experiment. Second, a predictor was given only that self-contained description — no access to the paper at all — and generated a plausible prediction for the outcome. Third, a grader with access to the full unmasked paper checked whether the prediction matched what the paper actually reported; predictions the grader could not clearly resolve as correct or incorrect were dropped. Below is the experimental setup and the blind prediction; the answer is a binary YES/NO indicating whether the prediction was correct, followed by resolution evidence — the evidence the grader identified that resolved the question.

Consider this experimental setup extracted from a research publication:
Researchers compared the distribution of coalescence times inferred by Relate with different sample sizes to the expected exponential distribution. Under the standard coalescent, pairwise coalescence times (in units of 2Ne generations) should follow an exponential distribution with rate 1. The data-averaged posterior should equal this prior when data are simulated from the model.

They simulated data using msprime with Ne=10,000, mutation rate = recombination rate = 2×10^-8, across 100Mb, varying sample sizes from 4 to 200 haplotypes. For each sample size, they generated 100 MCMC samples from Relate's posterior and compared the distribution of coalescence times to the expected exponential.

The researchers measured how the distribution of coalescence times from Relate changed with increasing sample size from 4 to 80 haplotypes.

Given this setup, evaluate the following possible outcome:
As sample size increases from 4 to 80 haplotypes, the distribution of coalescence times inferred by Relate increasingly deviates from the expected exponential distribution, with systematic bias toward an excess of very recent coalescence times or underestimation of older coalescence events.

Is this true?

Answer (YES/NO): NO